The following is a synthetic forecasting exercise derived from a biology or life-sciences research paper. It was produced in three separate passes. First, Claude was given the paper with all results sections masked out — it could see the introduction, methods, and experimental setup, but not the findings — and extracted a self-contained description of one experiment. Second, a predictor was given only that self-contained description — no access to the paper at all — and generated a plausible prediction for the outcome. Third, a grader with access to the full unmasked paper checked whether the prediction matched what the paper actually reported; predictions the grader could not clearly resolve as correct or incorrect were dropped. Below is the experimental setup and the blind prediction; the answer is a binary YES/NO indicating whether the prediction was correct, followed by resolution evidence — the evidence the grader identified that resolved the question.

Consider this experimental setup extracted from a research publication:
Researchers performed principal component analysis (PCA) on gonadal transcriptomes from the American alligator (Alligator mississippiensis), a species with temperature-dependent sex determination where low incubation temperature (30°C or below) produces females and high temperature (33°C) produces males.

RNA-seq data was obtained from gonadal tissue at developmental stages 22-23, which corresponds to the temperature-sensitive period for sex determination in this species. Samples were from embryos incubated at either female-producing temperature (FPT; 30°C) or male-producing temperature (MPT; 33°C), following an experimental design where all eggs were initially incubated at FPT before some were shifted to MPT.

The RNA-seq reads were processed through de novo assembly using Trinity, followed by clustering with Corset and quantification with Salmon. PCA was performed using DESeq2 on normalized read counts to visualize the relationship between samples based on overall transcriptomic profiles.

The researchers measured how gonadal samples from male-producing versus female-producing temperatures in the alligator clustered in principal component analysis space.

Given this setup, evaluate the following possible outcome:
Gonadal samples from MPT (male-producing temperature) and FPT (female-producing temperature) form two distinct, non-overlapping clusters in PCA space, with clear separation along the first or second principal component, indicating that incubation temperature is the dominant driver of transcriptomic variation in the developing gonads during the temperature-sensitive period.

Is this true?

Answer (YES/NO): YES